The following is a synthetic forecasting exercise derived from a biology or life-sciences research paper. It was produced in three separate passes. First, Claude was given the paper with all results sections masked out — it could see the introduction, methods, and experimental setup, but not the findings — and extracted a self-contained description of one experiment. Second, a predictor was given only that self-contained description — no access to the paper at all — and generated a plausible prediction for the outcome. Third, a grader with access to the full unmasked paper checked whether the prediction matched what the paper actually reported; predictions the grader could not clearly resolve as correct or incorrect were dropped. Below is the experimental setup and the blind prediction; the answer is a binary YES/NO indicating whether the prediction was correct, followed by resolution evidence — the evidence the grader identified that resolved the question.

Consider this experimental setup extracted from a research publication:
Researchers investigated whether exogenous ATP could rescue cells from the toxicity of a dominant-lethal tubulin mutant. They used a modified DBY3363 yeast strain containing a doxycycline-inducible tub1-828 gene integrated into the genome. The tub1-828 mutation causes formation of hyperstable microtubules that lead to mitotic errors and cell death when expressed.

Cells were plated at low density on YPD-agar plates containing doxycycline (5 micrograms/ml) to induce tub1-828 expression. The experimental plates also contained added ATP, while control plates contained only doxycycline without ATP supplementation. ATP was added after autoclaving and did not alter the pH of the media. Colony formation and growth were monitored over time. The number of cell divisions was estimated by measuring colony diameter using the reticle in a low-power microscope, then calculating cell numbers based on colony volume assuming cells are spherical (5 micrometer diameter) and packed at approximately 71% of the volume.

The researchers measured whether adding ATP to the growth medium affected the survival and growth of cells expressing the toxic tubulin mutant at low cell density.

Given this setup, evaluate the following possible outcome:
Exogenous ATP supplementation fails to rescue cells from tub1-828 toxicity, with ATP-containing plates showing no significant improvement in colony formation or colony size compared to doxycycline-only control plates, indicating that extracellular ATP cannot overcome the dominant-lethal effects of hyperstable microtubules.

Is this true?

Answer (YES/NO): NO